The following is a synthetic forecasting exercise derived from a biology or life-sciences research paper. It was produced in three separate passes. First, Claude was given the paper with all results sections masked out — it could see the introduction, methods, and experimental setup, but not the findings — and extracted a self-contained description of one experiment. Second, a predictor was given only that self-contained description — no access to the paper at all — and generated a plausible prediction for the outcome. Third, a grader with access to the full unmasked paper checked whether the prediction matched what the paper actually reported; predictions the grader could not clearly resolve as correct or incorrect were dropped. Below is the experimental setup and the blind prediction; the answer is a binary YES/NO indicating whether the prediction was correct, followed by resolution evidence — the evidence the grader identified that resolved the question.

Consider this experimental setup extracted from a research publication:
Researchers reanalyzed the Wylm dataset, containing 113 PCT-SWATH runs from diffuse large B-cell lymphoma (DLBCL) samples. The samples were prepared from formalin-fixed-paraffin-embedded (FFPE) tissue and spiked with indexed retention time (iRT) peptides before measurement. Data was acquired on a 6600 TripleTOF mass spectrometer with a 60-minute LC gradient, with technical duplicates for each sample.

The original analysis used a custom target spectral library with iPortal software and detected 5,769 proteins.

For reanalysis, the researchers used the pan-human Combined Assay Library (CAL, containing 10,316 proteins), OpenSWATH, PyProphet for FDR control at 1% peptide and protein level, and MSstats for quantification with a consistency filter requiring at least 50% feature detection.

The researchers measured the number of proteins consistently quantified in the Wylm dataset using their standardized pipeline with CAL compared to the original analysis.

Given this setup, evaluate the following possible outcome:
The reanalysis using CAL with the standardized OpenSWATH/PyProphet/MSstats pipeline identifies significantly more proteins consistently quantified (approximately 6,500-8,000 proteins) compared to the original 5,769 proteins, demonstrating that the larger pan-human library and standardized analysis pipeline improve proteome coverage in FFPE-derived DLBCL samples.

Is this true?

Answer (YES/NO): NO